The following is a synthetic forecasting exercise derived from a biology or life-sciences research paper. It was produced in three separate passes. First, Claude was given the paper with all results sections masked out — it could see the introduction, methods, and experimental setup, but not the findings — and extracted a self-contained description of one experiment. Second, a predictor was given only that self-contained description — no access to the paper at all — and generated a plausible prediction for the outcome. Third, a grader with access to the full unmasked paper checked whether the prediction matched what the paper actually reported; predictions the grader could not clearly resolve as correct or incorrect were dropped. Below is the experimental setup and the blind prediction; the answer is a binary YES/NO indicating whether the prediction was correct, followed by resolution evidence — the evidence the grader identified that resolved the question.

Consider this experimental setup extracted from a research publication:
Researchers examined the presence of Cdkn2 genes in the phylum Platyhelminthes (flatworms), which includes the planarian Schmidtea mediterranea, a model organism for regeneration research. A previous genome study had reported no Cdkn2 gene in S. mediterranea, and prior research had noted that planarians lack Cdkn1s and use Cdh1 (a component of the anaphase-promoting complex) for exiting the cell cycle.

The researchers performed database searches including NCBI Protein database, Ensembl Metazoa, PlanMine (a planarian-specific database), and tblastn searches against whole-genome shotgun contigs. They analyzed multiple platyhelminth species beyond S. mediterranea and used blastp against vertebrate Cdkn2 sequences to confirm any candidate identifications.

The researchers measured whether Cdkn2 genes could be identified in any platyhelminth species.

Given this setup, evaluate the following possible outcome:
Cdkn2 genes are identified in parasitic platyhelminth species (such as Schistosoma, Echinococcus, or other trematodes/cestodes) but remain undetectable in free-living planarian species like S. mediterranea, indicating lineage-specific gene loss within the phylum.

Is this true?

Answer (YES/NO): NO